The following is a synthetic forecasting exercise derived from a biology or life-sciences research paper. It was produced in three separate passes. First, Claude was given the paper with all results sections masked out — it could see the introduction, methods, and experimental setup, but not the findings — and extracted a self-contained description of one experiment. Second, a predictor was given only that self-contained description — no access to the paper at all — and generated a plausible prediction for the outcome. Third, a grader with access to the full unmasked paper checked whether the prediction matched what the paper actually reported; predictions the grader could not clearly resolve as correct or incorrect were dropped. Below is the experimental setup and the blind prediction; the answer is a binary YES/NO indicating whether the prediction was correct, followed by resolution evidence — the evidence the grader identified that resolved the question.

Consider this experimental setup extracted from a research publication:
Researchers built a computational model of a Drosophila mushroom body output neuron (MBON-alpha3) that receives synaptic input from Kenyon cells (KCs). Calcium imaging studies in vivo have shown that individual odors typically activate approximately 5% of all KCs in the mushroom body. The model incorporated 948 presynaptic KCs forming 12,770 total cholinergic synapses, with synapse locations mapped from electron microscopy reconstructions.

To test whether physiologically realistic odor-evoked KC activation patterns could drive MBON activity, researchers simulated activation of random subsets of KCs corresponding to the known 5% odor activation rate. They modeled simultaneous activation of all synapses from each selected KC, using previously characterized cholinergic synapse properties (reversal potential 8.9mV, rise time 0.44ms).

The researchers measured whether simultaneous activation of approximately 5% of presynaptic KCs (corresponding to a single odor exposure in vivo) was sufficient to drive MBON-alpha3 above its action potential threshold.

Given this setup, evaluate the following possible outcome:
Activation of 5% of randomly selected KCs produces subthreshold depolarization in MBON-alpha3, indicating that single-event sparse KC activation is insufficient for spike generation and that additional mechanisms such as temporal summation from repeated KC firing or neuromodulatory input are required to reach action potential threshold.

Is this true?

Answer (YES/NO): NO